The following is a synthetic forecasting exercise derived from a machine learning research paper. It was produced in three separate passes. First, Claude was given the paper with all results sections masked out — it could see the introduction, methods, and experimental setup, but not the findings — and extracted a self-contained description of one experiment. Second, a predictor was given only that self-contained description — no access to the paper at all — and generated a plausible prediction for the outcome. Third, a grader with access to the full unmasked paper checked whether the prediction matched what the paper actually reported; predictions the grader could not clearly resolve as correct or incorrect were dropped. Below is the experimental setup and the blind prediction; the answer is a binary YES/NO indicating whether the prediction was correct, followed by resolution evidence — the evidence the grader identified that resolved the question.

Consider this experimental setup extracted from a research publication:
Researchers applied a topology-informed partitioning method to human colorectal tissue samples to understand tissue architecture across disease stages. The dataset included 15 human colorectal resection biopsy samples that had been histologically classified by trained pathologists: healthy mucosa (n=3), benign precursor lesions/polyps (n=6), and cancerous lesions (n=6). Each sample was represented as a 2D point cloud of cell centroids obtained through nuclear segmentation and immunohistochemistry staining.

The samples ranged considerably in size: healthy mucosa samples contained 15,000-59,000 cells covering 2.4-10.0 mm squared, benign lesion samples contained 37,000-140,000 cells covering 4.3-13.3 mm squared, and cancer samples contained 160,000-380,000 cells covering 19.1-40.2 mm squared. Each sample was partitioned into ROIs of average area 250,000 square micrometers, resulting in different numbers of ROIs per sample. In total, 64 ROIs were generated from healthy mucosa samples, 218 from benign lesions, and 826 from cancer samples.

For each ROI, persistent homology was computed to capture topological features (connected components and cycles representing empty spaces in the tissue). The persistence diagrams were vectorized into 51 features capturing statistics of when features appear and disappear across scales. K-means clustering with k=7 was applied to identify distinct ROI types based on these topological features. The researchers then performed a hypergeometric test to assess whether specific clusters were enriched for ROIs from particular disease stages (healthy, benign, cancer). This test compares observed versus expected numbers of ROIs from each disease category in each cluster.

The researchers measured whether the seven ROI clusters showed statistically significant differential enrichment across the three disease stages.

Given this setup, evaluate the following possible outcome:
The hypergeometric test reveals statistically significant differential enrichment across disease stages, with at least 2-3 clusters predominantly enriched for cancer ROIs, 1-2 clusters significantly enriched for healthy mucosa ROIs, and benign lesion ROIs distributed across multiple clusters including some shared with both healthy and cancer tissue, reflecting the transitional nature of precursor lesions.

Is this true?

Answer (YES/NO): NO